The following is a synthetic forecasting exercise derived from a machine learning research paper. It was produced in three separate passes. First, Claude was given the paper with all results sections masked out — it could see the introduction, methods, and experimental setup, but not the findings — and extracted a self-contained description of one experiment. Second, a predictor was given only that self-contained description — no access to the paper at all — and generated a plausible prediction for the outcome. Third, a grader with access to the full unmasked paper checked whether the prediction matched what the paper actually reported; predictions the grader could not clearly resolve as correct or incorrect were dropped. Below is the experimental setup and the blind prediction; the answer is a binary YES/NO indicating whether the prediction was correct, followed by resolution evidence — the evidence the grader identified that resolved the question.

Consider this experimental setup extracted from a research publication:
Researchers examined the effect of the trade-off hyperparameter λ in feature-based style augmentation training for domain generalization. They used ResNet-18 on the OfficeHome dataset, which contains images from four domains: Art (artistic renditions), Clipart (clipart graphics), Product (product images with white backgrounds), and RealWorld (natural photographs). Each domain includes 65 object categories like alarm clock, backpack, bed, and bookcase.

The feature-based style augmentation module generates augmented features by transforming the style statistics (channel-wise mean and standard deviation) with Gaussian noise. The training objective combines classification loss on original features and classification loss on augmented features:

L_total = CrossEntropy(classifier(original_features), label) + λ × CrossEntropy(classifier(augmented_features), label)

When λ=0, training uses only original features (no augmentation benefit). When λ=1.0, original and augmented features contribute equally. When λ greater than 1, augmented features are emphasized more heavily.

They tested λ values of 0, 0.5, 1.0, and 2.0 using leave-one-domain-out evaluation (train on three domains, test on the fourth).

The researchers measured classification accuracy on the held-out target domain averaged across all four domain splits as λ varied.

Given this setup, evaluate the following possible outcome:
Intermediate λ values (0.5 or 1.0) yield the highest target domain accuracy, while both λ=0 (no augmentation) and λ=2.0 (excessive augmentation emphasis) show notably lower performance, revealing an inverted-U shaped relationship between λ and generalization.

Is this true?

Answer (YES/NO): NO